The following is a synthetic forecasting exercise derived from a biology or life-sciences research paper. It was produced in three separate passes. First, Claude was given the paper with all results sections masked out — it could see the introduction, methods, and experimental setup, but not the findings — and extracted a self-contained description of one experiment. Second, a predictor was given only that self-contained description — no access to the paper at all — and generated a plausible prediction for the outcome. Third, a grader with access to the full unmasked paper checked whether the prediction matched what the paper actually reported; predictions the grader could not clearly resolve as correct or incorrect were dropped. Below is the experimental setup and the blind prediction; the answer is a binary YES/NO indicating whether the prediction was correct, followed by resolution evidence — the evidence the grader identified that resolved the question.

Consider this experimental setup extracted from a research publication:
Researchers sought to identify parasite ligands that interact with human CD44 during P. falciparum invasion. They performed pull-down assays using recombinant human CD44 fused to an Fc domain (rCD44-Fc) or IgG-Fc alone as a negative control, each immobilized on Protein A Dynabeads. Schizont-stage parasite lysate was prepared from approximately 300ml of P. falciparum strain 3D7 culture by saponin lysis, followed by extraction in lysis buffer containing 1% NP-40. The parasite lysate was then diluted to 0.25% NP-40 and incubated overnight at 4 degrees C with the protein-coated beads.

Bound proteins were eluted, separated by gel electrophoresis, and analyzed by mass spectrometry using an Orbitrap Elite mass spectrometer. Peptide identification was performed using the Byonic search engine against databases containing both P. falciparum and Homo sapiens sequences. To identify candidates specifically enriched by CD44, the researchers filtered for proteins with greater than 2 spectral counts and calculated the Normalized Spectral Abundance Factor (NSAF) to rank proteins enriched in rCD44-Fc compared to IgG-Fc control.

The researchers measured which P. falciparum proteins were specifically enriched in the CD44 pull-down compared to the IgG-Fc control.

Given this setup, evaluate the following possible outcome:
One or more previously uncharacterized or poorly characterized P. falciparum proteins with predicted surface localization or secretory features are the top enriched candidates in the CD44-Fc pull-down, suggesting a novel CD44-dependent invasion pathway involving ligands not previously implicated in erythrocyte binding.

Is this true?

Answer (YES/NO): NO